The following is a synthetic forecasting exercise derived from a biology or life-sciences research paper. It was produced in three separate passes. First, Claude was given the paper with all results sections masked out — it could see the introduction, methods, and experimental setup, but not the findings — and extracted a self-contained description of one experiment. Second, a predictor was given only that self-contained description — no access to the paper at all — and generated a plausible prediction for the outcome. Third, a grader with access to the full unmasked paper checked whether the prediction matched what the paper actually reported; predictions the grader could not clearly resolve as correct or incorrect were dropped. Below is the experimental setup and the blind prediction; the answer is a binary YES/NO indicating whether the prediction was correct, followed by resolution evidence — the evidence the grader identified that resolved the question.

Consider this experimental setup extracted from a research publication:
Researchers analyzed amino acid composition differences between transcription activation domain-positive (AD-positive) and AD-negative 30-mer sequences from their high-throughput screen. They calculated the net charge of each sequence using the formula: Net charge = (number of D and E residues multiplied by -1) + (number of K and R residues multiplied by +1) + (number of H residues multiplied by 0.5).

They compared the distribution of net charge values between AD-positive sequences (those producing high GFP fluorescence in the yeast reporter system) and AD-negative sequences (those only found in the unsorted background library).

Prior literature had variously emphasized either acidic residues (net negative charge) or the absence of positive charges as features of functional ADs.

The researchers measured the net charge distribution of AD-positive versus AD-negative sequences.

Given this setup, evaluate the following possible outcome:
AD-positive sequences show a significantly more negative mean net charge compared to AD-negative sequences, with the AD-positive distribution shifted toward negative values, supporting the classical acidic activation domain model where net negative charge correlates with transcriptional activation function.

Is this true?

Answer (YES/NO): YES